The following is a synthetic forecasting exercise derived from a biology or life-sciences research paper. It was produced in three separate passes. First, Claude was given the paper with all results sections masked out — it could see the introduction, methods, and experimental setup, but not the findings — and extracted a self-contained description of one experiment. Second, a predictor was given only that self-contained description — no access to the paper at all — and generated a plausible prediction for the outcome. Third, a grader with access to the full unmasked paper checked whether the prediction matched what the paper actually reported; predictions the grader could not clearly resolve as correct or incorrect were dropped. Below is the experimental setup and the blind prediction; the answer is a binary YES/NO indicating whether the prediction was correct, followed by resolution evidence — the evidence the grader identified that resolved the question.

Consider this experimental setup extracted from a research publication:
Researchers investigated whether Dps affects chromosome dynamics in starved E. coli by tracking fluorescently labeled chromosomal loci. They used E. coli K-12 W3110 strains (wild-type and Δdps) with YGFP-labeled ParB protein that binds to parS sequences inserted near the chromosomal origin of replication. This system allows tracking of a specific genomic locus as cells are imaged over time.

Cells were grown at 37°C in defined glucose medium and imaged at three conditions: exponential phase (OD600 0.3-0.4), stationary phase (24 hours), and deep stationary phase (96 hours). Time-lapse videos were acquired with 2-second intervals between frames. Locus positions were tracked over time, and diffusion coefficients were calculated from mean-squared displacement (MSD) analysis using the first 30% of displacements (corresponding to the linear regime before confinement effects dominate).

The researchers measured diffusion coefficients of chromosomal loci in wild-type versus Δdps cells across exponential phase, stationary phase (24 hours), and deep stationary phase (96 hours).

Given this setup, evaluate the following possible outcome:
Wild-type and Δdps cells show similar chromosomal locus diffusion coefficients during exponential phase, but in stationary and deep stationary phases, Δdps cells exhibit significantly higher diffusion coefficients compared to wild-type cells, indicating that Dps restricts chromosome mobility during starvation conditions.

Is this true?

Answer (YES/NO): NO